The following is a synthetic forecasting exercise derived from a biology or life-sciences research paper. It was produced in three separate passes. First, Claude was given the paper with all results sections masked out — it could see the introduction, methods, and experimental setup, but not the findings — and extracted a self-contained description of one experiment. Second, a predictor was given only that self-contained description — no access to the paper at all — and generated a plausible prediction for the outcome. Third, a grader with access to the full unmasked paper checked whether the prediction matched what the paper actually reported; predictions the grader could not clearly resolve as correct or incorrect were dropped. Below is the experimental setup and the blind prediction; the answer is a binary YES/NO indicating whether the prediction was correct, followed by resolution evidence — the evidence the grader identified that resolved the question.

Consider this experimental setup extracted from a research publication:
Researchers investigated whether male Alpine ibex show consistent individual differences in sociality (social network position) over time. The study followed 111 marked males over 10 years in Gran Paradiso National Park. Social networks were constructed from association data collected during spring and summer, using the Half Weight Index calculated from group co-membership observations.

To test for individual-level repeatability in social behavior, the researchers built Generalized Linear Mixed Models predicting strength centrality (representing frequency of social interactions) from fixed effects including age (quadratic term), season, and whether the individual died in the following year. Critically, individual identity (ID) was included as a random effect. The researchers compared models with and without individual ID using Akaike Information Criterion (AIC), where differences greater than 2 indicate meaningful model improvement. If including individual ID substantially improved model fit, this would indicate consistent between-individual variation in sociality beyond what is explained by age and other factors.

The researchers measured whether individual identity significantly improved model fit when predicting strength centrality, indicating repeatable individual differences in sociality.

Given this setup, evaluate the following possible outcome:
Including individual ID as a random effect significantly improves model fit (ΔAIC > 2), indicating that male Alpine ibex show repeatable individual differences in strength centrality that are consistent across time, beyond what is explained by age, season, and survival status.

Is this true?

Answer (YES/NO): YES